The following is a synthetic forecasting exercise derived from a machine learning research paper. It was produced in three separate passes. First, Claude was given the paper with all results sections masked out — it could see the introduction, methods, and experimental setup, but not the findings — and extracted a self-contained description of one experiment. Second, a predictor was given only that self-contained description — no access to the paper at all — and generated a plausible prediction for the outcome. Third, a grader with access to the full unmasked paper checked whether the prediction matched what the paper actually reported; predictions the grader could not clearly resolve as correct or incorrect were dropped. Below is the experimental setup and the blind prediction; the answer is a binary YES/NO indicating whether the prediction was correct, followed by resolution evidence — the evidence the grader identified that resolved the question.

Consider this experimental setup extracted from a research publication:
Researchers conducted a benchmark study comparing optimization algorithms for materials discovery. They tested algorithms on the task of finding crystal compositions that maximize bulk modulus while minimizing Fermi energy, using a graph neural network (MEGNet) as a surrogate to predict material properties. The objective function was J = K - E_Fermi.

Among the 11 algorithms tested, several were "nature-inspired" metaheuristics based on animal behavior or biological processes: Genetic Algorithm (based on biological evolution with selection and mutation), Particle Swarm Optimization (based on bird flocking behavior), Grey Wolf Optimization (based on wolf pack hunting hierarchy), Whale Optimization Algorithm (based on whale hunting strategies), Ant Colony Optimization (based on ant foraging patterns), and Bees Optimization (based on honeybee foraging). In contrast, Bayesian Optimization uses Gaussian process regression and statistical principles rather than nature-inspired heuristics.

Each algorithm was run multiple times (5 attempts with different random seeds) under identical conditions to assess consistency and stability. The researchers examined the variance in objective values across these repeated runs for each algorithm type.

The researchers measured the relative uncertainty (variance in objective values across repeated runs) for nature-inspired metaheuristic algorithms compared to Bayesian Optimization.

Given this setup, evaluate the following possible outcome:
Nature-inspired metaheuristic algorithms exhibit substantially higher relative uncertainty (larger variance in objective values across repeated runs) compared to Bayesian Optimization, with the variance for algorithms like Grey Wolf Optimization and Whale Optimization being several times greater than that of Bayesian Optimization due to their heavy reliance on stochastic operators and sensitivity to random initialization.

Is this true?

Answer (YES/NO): YES